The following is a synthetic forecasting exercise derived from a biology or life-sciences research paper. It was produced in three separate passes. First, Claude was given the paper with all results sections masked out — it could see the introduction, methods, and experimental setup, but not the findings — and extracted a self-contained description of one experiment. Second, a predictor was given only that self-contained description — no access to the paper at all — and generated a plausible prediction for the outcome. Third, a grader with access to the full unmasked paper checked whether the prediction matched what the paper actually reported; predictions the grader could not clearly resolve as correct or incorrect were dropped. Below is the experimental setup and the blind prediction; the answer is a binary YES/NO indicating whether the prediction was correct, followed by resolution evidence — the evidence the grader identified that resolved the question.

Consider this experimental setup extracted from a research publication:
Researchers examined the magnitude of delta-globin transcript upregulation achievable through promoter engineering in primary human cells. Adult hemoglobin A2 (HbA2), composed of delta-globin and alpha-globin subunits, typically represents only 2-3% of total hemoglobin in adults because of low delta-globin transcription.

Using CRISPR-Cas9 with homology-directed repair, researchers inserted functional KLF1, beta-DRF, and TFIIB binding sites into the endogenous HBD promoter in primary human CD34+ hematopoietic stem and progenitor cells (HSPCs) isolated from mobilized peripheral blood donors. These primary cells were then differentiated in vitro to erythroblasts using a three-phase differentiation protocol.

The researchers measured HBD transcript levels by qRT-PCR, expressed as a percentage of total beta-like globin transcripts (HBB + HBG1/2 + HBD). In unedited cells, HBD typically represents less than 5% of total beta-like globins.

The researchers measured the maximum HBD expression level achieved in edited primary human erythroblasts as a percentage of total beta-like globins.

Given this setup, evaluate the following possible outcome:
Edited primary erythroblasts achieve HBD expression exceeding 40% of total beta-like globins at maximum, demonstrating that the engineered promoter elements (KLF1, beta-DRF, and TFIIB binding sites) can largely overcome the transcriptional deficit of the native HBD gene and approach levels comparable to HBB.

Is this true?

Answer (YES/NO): NO